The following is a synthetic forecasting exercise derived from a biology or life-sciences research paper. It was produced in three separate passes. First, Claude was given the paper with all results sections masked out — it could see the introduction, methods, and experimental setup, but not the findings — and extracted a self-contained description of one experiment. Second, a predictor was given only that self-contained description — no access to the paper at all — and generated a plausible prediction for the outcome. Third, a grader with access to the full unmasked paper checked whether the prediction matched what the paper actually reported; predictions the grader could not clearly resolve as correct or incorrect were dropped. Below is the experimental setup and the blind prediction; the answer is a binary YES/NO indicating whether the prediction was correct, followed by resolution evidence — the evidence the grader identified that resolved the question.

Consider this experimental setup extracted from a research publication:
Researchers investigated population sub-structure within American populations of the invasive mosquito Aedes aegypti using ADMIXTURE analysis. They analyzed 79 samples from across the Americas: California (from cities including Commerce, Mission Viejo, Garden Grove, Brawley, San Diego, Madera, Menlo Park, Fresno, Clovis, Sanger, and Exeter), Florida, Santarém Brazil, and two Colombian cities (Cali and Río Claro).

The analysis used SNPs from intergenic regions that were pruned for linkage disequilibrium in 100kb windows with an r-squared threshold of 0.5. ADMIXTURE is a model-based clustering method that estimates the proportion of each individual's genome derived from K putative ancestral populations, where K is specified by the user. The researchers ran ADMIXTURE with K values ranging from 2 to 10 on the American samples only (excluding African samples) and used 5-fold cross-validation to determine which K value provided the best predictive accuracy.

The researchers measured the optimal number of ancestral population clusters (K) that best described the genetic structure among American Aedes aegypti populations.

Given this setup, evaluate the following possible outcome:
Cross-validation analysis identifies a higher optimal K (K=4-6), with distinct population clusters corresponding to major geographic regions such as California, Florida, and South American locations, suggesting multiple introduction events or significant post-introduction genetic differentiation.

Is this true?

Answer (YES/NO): NO